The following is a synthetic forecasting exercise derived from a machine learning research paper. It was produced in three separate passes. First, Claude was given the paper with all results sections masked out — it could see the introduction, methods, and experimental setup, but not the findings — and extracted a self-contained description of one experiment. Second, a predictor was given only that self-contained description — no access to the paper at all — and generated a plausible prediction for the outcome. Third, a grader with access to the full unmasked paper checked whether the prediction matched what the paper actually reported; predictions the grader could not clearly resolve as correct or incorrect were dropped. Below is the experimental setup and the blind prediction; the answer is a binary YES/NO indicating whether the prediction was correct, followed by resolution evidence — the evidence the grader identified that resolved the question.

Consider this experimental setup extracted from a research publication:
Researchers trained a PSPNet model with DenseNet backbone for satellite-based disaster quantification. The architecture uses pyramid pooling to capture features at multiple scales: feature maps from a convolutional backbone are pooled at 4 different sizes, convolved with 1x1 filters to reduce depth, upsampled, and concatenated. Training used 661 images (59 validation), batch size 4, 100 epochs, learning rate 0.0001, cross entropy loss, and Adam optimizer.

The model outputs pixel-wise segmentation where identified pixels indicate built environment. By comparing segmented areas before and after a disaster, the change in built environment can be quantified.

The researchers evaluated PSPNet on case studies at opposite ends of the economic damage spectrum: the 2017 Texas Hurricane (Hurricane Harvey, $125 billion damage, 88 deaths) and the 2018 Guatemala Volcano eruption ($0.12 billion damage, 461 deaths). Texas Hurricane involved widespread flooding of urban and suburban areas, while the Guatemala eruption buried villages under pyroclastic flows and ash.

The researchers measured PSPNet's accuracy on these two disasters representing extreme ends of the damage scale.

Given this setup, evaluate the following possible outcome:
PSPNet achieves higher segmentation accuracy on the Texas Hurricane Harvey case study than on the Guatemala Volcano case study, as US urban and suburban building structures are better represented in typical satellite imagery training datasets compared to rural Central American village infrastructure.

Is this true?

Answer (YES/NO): YES